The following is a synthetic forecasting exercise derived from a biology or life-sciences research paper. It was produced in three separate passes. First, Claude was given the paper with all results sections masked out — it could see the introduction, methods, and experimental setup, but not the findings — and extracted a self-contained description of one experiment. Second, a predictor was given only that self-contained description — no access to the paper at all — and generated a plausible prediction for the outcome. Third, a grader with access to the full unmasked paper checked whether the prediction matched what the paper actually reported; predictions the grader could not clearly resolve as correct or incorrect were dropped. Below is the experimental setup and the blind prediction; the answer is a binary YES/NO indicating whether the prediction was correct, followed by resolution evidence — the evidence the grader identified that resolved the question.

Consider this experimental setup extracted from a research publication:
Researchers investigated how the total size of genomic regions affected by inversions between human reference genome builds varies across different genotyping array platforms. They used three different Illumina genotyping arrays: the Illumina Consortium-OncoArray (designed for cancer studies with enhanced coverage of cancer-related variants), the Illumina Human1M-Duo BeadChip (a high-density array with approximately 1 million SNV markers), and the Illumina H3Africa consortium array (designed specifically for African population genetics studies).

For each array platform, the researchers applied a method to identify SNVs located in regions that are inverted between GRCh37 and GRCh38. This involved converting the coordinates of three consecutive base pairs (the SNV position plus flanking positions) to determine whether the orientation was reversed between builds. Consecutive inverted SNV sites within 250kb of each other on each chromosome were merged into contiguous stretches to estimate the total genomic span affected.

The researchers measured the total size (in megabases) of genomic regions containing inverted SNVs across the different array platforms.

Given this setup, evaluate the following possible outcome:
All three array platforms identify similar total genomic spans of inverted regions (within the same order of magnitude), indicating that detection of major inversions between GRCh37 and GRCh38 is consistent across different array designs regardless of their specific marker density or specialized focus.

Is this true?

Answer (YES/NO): NO